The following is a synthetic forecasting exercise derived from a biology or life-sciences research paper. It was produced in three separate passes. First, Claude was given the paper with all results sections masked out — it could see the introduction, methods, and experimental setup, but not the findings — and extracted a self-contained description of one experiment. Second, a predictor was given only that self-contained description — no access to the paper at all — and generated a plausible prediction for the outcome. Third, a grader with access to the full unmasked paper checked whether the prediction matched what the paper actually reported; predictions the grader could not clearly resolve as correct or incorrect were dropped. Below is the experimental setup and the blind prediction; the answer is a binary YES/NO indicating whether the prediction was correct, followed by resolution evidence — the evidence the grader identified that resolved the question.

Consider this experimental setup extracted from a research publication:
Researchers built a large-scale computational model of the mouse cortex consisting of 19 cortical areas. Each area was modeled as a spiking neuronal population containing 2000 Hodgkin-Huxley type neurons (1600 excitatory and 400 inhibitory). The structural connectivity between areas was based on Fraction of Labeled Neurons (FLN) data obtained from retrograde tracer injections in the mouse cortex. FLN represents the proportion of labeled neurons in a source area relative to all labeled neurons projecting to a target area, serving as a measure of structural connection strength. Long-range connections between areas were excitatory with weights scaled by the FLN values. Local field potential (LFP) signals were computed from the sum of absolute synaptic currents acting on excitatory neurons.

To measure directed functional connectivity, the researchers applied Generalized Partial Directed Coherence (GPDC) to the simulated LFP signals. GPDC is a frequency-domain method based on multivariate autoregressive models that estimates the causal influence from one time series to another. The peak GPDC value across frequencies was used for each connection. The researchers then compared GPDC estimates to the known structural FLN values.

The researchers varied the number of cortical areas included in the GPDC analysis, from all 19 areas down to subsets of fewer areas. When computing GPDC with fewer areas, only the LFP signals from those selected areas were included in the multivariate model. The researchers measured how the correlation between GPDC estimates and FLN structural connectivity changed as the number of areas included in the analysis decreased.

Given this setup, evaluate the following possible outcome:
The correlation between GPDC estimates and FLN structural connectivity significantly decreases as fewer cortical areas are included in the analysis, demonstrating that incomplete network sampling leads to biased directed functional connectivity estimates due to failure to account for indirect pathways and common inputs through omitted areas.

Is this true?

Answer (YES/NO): NO